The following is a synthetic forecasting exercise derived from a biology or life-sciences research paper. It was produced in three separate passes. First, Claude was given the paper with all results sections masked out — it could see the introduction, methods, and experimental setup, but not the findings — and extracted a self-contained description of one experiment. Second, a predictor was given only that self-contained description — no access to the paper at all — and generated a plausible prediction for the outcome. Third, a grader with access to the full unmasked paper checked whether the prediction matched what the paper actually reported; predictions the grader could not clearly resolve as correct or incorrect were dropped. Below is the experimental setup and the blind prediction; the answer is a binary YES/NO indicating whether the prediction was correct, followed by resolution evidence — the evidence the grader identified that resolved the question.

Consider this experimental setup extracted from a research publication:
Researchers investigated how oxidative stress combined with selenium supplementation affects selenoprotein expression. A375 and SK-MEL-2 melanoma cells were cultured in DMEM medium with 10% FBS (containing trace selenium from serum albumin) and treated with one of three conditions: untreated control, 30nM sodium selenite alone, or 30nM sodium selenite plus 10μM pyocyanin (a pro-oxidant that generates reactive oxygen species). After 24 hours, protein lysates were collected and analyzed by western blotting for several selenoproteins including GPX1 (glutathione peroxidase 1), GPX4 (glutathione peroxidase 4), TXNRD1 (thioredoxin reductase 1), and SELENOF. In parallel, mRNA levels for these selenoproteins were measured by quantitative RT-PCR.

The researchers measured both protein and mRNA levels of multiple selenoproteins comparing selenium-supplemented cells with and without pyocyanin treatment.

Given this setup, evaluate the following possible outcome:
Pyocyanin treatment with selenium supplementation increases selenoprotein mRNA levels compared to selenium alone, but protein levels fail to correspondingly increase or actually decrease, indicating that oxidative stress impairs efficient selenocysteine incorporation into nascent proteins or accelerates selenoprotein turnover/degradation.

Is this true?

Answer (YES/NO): NO